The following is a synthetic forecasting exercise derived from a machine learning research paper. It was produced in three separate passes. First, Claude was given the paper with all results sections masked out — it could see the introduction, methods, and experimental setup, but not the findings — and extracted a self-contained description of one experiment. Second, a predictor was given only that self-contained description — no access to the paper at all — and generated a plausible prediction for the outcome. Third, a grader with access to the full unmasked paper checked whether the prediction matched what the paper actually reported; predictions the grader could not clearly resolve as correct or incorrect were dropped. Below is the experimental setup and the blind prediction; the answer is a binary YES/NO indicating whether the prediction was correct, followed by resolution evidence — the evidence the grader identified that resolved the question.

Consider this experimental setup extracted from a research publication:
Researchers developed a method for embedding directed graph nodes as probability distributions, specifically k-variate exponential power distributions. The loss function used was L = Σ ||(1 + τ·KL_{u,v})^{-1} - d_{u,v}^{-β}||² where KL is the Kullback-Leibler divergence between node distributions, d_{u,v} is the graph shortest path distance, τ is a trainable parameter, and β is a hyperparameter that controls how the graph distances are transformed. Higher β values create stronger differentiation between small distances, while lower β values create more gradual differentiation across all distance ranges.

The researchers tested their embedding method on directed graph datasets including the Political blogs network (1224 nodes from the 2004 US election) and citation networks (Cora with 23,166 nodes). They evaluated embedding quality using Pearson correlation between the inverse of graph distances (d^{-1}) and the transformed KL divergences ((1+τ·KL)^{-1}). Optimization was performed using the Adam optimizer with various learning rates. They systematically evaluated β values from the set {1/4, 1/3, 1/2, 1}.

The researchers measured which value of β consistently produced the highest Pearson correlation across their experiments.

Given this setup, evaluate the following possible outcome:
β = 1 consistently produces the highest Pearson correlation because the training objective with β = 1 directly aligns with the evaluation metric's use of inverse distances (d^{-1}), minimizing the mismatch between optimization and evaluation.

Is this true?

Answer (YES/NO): NO